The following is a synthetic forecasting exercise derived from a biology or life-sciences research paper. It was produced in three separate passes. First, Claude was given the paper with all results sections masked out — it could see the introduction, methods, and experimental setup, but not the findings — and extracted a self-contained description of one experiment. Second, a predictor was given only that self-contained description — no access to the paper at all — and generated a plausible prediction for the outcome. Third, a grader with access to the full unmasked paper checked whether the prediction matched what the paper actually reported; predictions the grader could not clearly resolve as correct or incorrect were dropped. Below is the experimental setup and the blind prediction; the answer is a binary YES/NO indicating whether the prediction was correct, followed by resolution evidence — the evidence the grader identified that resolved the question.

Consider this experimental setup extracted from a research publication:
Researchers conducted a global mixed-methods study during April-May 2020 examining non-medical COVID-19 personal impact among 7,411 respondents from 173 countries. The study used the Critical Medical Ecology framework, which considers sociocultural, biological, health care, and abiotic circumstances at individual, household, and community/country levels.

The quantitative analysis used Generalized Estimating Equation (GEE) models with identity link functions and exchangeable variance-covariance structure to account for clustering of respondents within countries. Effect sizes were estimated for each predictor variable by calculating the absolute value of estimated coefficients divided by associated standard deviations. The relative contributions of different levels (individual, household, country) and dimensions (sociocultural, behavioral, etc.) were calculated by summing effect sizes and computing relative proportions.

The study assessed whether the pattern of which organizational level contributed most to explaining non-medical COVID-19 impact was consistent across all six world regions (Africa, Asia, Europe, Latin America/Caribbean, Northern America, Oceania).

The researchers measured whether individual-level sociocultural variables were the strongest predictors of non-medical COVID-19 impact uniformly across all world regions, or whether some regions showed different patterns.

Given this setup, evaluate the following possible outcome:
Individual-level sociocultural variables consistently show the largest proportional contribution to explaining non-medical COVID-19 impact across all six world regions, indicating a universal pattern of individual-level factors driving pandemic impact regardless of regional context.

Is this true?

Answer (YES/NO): NO